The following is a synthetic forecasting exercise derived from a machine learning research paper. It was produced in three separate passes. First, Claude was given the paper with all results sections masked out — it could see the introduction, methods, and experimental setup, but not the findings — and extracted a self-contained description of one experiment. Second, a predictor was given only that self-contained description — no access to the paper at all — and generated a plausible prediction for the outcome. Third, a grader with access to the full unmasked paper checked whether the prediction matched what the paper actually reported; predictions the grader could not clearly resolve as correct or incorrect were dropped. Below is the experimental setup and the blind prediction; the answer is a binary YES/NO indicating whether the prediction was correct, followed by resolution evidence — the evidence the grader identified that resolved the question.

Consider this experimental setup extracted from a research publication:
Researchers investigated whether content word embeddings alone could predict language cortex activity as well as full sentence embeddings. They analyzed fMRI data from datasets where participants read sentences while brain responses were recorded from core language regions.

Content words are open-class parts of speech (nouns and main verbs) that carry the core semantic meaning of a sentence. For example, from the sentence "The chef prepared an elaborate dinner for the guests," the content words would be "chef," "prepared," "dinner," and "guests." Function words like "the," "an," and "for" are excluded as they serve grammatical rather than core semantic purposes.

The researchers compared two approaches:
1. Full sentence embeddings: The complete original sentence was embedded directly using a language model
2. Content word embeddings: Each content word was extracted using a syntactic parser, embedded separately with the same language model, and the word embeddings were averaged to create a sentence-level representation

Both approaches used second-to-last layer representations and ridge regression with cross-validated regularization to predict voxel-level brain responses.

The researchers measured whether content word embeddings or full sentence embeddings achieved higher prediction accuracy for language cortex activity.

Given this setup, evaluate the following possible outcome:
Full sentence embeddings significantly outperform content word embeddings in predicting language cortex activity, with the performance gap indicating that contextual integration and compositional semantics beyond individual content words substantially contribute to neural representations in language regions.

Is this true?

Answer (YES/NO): NO